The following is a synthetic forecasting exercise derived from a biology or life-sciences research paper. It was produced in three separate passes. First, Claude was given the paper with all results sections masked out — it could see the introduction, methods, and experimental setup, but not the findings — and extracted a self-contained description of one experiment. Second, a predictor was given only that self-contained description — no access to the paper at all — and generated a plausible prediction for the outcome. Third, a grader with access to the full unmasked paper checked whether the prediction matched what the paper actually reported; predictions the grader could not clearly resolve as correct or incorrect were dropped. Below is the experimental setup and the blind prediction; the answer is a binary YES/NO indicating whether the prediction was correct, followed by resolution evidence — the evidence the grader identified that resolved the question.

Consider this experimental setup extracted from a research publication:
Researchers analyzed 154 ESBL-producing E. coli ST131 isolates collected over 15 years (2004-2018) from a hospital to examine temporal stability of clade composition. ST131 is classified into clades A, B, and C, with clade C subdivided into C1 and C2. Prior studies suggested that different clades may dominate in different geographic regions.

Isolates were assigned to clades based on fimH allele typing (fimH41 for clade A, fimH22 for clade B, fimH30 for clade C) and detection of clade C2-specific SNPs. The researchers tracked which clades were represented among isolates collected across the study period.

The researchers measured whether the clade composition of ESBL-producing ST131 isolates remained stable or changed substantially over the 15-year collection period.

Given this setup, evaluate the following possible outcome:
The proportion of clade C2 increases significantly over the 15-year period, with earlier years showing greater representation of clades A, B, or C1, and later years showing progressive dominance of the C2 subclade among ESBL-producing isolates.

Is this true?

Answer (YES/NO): NO